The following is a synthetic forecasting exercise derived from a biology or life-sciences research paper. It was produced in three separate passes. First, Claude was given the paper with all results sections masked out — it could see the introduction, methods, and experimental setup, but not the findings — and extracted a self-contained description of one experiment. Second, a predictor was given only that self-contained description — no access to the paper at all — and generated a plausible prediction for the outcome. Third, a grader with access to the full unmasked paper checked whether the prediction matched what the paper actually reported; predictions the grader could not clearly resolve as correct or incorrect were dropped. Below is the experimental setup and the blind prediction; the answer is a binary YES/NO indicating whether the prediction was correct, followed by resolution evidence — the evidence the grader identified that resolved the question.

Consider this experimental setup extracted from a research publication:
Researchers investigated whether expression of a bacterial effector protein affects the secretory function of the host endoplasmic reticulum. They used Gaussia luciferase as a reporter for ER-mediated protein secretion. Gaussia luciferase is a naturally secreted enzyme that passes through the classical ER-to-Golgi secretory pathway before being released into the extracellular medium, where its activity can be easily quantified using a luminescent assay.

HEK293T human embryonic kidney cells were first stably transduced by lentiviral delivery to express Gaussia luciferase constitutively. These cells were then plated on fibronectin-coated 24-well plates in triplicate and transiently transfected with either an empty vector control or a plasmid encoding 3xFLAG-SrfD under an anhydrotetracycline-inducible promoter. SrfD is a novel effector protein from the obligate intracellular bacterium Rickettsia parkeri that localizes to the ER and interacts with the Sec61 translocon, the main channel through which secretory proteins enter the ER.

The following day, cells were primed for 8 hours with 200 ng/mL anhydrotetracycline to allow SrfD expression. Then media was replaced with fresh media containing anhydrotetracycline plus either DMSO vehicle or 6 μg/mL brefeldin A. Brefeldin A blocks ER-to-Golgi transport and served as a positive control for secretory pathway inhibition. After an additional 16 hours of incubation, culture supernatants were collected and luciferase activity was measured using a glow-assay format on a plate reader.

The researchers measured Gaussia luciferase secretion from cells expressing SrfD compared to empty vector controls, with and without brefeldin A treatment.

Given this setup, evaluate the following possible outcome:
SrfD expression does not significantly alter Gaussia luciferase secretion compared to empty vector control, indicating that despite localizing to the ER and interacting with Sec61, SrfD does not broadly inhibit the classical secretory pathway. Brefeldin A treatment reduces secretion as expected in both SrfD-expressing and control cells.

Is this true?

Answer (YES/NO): YES